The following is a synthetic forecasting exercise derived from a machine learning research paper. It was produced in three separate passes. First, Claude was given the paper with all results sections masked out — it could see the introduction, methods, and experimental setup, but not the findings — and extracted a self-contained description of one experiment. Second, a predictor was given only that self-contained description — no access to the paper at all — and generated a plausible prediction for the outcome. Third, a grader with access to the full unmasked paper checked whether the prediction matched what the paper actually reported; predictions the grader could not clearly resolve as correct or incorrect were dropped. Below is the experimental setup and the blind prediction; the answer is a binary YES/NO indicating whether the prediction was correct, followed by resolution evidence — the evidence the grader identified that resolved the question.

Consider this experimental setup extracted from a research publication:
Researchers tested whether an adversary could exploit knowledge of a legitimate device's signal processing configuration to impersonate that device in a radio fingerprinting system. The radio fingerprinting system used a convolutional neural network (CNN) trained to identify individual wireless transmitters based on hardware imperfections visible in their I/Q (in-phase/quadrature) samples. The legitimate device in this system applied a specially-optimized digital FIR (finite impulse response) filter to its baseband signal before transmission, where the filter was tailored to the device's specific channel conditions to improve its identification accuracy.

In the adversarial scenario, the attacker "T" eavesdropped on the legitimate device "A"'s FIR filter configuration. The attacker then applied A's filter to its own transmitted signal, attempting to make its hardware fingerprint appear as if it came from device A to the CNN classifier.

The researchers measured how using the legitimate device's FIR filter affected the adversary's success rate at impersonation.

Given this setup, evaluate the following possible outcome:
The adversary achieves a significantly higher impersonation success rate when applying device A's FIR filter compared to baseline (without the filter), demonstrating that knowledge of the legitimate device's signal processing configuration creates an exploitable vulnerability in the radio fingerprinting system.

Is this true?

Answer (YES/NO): NO